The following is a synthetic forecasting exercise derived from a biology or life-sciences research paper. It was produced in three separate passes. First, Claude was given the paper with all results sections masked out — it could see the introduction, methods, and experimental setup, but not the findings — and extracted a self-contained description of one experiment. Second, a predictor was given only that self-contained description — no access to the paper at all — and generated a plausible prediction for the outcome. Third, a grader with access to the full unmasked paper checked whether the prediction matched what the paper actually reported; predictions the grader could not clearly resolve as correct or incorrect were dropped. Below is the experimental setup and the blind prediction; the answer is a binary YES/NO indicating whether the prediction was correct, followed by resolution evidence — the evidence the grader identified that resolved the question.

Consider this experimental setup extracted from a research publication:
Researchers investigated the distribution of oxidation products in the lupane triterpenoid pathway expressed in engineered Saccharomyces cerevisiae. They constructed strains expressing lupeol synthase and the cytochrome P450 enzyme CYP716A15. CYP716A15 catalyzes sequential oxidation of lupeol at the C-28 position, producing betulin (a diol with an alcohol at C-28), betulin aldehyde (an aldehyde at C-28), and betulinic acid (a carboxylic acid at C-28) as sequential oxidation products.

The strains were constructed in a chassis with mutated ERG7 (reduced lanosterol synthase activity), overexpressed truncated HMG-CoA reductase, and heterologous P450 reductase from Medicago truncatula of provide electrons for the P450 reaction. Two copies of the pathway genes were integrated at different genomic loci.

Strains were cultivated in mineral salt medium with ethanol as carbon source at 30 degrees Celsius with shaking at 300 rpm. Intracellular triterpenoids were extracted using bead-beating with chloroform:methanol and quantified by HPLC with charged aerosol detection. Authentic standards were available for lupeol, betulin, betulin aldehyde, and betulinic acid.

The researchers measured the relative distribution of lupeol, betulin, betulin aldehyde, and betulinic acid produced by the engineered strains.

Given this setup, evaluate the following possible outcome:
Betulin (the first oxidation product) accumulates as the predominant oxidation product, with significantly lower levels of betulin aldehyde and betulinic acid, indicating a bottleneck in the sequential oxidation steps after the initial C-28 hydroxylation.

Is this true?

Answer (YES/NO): YES